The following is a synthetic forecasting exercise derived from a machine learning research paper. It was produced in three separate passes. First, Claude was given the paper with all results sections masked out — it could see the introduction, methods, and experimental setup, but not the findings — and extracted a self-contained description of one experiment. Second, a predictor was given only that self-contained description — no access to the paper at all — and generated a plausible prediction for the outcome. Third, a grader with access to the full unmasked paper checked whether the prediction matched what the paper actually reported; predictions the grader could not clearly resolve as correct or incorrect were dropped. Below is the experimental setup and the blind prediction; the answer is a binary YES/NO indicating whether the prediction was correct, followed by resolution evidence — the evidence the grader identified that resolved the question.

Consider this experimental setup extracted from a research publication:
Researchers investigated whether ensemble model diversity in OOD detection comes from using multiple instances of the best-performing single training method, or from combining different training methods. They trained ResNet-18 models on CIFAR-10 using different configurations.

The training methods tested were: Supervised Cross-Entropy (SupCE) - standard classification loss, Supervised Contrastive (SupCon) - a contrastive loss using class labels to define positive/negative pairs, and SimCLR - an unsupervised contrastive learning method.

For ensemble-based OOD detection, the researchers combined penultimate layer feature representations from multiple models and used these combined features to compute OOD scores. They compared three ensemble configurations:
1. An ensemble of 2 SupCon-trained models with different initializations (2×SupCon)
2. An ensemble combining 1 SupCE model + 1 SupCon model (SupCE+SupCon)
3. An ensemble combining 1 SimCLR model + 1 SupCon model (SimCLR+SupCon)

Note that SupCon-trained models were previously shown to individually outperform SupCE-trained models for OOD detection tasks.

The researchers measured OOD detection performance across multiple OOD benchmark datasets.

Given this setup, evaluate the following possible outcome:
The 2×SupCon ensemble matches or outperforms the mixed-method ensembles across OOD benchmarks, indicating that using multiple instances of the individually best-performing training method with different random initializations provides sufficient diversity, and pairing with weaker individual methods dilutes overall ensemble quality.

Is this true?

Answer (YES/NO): NO